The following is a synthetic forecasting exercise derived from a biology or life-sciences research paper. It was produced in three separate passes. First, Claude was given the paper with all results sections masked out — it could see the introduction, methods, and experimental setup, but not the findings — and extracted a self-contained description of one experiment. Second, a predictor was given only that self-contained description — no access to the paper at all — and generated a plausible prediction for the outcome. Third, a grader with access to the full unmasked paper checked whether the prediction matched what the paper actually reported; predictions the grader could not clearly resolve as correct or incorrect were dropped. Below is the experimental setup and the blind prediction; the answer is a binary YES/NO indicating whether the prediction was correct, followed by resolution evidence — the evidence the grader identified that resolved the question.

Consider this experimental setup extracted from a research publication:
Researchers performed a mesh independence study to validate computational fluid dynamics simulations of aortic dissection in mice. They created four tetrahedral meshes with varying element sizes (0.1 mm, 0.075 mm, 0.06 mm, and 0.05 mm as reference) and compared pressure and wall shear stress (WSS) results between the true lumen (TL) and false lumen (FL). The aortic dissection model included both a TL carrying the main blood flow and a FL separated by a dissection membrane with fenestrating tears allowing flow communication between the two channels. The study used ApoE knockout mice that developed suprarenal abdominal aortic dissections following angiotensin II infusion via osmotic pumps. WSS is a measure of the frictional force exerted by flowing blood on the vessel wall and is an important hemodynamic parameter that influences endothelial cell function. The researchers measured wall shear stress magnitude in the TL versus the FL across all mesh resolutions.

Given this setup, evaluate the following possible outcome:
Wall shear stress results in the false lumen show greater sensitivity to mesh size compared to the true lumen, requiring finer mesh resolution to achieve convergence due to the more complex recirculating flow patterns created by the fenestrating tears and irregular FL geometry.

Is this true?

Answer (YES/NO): NO